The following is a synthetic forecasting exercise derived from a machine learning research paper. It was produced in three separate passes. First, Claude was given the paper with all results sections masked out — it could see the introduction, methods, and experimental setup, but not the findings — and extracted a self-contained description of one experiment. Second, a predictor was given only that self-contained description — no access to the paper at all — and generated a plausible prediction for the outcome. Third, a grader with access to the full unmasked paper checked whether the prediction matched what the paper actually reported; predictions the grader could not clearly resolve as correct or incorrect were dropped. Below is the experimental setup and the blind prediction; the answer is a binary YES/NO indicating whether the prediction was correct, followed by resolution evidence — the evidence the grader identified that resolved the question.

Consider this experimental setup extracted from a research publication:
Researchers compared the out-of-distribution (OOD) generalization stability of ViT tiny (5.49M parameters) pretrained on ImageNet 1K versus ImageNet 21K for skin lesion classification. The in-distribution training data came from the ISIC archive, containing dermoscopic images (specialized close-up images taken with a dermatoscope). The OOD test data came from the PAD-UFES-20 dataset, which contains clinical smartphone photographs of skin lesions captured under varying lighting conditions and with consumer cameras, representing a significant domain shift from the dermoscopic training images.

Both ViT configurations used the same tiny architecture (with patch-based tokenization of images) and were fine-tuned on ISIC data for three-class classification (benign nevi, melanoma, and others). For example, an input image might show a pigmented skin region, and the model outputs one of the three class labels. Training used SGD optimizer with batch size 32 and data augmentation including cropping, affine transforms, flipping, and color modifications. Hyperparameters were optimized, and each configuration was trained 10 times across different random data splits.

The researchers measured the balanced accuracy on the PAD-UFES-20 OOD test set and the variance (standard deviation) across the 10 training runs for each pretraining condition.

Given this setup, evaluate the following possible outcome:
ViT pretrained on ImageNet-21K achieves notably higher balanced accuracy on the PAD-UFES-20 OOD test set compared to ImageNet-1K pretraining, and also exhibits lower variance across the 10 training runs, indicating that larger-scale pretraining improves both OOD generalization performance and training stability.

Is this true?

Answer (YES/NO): YES